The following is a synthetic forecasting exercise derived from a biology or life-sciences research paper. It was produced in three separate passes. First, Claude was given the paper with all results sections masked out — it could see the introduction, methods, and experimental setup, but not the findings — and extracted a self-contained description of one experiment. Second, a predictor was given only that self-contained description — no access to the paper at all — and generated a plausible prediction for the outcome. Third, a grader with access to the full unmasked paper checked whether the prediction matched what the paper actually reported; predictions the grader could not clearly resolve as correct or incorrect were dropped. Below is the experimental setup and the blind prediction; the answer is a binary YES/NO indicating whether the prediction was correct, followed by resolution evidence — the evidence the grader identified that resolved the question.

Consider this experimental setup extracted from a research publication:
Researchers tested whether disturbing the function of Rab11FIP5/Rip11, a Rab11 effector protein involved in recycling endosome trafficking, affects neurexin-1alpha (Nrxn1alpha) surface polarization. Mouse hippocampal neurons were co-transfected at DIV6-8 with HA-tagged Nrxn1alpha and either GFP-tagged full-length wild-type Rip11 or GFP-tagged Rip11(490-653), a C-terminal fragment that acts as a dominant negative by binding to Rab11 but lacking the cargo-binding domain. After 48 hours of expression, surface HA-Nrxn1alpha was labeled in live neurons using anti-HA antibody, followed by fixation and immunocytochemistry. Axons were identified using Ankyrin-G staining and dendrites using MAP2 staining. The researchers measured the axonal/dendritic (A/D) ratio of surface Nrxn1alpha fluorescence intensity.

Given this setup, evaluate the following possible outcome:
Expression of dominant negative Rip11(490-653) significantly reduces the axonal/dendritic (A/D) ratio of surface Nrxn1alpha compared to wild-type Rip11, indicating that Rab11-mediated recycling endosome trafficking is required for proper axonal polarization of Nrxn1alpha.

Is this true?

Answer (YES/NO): YES